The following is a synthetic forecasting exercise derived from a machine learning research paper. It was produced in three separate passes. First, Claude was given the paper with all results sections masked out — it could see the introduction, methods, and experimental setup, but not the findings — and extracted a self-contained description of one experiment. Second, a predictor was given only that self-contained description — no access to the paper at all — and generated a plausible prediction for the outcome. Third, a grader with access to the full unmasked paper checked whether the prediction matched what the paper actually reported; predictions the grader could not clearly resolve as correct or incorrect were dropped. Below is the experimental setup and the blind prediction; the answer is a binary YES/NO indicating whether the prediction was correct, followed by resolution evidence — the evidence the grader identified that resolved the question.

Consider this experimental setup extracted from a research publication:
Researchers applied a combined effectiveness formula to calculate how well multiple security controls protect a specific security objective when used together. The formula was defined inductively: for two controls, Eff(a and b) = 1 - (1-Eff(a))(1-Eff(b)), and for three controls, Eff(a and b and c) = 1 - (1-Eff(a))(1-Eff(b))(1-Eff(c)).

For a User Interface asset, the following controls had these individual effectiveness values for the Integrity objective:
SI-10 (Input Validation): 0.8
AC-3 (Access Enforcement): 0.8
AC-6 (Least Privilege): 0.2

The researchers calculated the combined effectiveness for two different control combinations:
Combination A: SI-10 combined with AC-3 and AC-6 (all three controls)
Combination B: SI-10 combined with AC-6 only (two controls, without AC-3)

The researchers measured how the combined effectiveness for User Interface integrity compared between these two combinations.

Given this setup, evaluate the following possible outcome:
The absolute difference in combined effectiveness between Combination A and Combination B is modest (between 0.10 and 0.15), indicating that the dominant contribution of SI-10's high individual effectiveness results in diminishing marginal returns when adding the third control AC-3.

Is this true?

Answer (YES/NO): YES